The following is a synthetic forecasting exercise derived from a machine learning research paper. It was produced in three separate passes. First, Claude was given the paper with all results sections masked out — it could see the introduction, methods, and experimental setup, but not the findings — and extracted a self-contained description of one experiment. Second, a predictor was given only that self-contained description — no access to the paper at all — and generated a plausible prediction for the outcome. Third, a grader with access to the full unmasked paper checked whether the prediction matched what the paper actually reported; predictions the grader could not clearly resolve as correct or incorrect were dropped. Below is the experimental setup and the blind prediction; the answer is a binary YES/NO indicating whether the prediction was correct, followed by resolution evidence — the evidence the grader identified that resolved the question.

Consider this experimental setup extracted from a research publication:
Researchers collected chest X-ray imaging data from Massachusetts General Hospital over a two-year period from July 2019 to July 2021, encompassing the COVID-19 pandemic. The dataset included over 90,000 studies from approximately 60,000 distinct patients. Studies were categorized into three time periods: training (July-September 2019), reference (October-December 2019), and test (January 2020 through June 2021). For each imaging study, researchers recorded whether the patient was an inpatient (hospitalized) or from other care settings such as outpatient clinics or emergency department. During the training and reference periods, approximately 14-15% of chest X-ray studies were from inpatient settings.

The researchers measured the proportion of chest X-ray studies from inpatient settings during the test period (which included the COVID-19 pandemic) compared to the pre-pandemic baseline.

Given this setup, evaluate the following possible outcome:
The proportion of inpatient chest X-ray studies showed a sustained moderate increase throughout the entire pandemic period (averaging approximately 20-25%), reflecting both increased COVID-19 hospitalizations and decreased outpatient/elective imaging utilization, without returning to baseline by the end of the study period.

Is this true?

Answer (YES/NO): NO